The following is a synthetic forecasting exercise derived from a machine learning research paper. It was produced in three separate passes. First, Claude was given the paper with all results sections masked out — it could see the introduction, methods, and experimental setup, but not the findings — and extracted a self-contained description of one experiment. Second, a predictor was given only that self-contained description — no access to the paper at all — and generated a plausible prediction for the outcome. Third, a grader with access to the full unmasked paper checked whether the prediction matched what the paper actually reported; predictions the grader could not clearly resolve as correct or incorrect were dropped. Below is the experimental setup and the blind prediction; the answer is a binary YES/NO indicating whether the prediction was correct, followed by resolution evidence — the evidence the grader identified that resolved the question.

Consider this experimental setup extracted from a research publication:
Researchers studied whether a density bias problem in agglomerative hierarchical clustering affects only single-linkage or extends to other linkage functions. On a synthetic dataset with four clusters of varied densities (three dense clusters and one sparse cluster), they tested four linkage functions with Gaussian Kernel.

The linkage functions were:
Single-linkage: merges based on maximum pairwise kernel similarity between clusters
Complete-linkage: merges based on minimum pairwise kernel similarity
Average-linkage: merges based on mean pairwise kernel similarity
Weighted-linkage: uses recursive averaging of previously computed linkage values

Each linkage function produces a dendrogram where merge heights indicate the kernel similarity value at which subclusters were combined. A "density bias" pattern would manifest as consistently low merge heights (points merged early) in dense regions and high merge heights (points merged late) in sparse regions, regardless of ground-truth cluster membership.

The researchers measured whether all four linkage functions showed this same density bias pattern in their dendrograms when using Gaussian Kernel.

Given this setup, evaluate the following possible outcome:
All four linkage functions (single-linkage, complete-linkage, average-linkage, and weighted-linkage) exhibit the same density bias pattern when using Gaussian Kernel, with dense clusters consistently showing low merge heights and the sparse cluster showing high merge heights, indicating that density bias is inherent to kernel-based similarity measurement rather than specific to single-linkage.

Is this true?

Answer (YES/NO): YES